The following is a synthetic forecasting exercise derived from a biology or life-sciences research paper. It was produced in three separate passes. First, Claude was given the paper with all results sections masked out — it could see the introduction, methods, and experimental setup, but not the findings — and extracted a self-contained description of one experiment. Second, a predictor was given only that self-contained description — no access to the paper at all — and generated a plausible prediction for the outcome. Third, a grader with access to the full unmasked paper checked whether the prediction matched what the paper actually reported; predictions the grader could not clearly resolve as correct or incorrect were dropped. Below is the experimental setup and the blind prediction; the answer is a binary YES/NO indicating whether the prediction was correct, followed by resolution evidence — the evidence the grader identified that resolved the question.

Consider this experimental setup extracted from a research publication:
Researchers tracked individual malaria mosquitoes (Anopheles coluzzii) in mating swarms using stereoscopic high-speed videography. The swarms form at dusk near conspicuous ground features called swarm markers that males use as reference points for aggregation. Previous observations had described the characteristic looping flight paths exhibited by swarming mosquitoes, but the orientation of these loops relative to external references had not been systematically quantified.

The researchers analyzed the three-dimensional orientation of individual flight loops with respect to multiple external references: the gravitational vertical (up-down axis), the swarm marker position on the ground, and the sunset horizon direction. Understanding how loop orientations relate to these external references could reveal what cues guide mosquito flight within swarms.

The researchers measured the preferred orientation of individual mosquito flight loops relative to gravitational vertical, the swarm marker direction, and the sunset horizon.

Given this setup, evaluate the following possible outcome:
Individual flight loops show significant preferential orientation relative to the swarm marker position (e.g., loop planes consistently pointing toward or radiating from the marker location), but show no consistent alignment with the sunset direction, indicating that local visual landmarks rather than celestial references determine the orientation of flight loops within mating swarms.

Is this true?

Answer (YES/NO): NO